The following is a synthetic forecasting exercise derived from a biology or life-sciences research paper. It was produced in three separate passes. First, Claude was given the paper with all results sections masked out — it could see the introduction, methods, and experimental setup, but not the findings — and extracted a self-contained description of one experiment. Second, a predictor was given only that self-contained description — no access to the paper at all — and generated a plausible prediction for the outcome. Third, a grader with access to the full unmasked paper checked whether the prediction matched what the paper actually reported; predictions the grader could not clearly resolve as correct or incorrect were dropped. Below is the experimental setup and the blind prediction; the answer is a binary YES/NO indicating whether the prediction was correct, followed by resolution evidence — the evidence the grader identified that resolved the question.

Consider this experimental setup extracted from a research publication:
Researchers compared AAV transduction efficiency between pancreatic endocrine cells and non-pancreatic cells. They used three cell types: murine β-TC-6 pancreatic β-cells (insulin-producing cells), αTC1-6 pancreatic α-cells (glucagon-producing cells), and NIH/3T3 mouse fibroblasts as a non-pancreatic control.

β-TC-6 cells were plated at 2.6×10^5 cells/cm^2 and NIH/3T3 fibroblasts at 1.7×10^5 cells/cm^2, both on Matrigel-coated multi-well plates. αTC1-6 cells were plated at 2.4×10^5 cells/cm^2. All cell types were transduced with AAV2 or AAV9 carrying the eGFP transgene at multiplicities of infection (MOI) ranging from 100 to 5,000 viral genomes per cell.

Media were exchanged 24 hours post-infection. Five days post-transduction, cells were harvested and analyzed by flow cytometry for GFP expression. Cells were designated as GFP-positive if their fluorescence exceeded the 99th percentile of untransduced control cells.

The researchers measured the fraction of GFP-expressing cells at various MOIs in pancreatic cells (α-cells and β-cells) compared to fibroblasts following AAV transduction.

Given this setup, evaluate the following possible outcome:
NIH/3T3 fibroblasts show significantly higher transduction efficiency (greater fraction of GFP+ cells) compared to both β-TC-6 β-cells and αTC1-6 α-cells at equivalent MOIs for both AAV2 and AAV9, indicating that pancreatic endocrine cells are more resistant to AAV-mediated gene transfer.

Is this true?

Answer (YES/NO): NO